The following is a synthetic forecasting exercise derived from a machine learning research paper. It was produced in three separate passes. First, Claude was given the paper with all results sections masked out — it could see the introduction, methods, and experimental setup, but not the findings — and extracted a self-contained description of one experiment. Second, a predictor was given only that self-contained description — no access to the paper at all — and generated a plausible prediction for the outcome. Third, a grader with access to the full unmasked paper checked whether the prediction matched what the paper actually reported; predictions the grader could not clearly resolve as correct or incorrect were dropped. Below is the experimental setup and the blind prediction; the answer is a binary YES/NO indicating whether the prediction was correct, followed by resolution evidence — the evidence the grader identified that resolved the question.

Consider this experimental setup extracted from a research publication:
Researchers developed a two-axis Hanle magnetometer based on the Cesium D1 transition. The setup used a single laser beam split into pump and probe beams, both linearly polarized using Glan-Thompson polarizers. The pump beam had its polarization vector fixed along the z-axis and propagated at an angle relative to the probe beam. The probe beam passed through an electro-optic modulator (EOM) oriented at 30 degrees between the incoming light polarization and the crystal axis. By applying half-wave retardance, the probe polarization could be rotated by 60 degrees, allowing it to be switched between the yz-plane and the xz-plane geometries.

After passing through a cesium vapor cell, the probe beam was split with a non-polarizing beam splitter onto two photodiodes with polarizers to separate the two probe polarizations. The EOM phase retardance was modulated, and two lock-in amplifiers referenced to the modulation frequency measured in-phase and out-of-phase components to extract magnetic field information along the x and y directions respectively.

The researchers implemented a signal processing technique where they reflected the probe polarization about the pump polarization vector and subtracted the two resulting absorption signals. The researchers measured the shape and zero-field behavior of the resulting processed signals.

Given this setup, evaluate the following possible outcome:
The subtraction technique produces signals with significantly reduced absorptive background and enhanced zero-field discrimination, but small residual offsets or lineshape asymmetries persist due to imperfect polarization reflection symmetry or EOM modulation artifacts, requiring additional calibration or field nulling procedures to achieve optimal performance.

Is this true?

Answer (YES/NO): NO